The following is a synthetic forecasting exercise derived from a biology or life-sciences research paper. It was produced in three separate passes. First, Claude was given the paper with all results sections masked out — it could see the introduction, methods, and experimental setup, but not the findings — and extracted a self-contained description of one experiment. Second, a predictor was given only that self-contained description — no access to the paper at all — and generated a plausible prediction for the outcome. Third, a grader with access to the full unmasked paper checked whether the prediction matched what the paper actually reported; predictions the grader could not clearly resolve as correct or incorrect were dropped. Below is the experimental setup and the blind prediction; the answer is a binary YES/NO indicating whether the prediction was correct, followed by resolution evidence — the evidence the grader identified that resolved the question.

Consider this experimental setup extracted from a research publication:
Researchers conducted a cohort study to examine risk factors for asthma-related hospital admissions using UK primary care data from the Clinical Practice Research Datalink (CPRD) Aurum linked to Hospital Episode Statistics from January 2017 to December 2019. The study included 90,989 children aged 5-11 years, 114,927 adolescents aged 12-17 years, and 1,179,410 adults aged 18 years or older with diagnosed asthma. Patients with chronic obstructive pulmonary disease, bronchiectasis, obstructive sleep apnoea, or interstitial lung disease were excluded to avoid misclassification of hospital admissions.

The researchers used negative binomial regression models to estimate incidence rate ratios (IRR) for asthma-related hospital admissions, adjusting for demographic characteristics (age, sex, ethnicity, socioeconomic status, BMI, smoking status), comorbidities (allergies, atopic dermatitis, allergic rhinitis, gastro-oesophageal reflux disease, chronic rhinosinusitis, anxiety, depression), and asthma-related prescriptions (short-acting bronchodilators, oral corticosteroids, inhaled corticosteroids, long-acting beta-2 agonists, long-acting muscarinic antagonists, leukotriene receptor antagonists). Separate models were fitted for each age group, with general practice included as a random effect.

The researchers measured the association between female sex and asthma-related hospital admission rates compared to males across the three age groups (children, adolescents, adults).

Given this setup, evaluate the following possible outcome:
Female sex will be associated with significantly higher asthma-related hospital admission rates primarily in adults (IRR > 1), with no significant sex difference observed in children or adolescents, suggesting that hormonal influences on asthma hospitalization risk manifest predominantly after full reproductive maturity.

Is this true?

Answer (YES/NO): NO